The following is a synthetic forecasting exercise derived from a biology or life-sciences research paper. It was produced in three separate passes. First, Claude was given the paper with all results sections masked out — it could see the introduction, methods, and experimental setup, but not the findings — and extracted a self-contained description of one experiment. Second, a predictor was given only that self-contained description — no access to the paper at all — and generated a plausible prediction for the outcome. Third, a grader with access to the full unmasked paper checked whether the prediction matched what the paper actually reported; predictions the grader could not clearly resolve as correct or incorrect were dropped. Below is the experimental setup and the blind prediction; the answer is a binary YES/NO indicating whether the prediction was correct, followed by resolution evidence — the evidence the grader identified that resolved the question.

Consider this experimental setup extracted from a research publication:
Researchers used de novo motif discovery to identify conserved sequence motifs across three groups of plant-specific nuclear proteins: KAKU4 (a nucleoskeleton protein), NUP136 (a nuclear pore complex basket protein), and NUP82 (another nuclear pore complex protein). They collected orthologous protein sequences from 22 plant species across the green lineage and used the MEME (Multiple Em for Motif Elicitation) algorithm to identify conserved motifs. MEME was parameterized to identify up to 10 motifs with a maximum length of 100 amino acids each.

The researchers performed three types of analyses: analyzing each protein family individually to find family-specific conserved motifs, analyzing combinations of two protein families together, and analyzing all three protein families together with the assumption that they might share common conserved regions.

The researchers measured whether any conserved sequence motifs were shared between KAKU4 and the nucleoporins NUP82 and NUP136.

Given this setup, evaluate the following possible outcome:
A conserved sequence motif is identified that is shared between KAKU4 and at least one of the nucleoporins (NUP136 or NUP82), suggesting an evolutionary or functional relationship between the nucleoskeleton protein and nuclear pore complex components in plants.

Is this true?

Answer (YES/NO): YES